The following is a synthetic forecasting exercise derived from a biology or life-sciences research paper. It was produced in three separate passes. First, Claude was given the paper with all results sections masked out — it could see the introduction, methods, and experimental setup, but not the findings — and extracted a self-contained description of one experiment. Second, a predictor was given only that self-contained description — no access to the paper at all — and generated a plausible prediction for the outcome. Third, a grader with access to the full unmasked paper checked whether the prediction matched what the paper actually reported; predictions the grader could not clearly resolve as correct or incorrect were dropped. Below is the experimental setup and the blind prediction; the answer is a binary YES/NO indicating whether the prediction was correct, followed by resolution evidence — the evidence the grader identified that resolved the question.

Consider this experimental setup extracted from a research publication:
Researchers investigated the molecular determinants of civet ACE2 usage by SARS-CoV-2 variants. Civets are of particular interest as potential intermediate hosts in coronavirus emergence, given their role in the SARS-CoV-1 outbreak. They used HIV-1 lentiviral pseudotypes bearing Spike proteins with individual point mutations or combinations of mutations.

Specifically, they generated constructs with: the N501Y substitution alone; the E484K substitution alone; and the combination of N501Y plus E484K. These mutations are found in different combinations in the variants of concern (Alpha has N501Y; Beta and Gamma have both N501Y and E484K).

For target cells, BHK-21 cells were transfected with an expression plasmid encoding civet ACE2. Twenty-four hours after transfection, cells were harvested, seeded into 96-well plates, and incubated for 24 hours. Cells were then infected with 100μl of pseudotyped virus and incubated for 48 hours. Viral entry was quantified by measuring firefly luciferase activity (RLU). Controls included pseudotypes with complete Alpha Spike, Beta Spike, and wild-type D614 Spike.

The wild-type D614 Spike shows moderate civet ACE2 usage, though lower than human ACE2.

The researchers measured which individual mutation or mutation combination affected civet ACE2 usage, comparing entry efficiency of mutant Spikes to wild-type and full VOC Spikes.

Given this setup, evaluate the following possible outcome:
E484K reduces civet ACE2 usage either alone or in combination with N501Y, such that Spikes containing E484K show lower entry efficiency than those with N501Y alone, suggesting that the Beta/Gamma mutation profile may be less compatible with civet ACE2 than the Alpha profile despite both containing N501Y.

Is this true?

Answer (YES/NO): NO